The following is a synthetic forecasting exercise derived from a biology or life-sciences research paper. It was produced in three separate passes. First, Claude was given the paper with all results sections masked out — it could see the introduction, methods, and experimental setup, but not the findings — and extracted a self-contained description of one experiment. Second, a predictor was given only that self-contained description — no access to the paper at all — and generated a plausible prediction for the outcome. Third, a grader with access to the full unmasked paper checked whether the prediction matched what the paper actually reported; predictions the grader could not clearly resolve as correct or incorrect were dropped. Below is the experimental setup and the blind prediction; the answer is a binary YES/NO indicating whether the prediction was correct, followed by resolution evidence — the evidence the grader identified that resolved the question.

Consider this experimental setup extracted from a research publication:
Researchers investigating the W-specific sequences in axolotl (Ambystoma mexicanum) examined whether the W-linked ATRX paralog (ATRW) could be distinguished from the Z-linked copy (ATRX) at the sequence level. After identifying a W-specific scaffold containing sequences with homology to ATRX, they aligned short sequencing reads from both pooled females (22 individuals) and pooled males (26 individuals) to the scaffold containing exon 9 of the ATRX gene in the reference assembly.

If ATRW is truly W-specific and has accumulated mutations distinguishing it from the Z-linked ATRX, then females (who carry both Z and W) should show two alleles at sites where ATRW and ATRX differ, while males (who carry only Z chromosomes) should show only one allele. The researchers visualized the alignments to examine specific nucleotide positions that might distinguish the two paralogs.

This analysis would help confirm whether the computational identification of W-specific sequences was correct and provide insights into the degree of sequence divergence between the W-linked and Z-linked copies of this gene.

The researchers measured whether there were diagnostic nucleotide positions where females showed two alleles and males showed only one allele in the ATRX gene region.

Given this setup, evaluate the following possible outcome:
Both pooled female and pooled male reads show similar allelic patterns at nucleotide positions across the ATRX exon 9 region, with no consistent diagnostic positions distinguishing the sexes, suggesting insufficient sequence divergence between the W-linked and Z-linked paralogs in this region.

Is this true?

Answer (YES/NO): NO